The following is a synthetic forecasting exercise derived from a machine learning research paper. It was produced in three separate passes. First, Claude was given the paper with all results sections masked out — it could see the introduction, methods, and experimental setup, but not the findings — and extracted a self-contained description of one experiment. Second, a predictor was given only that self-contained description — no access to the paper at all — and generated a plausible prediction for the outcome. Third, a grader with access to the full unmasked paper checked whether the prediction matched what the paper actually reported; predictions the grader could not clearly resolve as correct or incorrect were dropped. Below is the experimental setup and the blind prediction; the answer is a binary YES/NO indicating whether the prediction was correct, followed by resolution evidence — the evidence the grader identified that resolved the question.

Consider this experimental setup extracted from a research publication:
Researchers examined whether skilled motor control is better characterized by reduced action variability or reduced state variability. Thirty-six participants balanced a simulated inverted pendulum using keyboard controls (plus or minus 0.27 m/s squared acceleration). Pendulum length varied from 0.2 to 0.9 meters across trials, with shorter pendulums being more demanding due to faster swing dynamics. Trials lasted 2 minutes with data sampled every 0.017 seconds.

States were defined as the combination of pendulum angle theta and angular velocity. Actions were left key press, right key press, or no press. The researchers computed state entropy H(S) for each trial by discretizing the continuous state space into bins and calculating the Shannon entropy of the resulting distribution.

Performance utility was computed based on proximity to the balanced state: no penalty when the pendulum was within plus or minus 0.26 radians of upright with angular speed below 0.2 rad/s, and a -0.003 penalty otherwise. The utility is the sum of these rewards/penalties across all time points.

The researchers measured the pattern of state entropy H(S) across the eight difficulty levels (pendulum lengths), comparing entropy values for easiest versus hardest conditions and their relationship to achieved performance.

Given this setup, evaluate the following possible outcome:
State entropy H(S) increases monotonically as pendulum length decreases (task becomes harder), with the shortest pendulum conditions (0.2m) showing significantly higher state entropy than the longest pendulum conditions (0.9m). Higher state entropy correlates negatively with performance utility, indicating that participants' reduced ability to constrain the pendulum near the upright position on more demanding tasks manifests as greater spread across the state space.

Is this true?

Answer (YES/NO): YES